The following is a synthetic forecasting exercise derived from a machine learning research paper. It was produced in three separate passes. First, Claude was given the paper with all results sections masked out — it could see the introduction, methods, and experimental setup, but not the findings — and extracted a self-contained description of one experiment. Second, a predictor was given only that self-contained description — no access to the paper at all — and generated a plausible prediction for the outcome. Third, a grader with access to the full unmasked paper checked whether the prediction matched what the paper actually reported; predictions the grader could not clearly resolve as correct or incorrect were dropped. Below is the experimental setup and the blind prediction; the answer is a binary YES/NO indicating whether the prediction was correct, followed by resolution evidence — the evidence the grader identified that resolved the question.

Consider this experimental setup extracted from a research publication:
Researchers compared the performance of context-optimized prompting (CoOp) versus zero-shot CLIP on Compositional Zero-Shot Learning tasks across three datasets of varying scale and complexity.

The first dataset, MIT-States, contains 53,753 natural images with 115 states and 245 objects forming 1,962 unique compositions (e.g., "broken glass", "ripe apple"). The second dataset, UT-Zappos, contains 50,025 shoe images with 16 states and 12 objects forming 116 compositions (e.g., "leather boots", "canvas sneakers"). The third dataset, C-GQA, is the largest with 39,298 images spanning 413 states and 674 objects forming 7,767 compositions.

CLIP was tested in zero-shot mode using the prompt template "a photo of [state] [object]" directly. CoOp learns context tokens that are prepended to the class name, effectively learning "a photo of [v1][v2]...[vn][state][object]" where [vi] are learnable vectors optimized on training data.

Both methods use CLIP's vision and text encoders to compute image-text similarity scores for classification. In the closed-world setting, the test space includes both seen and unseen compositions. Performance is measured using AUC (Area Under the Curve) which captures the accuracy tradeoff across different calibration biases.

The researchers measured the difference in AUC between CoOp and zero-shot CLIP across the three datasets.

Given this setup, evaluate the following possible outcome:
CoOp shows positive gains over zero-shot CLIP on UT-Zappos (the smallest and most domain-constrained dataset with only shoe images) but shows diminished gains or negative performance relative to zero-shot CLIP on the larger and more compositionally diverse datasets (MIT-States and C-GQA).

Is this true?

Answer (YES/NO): NO